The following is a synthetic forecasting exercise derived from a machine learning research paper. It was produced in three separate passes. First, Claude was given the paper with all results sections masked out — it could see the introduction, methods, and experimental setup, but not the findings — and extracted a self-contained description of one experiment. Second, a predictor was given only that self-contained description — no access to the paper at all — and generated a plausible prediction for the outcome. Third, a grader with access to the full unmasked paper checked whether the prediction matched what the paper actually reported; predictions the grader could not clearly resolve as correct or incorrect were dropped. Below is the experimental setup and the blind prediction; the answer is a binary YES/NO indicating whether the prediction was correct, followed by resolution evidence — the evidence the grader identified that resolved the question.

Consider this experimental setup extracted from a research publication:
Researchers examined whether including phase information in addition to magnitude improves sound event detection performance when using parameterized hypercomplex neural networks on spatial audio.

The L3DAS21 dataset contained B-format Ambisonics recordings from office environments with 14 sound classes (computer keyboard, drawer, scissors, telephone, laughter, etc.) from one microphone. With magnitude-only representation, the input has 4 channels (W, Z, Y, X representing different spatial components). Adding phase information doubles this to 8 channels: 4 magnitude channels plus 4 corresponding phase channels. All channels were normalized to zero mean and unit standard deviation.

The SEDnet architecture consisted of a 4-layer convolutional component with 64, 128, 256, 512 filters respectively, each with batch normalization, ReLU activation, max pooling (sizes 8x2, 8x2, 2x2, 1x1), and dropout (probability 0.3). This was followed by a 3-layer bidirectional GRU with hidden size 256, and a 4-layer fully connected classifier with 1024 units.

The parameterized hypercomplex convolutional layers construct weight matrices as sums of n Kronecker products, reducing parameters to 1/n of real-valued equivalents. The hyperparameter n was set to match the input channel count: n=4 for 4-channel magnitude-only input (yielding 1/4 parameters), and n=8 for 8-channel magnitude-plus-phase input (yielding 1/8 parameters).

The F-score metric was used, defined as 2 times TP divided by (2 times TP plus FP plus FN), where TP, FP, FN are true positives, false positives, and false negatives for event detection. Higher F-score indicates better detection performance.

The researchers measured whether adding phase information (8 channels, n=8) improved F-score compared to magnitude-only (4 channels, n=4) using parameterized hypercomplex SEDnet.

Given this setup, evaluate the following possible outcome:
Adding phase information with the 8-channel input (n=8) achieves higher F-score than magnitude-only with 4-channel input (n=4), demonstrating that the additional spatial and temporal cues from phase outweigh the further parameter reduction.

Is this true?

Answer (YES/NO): NO